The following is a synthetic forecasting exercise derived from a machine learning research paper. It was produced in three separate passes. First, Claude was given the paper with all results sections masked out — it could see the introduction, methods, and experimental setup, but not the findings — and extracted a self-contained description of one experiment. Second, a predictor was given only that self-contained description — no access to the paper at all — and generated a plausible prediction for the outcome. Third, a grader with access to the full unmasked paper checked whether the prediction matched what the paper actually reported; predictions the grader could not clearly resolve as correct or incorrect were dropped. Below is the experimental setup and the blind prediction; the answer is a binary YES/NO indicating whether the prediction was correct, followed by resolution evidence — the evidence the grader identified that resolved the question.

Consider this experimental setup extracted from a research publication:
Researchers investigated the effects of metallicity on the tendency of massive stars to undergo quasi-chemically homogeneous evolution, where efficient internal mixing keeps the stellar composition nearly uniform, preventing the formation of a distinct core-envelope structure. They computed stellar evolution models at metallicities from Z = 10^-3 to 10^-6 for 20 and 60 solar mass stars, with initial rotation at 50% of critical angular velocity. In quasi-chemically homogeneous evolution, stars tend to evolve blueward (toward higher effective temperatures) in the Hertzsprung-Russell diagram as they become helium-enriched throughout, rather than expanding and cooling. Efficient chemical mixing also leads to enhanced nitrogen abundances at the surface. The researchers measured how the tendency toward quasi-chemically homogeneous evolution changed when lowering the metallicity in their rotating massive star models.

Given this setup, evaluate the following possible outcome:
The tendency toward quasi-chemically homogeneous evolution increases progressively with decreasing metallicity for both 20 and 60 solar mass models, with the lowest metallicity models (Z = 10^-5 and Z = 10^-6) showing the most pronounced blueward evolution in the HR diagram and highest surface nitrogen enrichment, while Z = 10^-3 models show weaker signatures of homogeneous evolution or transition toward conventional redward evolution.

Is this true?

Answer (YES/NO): YES